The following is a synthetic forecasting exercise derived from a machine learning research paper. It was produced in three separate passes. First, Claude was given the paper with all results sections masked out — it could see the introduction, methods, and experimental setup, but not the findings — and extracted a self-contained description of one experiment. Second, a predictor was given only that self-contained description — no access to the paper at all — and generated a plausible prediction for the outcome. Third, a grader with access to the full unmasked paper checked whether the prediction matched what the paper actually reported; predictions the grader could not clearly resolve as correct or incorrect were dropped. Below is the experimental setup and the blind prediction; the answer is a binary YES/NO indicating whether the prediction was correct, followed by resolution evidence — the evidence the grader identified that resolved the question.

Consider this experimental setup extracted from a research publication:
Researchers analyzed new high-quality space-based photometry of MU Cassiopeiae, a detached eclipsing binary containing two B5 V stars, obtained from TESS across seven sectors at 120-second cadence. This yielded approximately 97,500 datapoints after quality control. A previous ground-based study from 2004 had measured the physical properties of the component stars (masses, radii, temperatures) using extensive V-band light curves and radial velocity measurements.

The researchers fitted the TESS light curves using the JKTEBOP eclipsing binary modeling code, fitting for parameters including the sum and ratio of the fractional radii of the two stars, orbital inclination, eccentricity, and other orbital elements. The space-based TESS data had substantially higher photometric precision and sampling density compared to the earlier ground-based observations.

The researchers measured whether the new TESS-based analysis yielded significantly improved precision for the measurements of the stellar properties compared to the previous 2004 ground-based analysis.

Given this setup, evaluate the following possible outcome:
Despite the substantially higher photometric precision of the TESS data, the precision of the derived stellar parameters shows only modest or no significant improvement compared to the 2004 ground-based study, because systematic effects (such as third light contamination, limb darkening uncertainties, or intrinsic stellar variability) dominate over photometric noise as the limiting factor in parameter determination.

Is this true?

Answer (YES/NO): NO